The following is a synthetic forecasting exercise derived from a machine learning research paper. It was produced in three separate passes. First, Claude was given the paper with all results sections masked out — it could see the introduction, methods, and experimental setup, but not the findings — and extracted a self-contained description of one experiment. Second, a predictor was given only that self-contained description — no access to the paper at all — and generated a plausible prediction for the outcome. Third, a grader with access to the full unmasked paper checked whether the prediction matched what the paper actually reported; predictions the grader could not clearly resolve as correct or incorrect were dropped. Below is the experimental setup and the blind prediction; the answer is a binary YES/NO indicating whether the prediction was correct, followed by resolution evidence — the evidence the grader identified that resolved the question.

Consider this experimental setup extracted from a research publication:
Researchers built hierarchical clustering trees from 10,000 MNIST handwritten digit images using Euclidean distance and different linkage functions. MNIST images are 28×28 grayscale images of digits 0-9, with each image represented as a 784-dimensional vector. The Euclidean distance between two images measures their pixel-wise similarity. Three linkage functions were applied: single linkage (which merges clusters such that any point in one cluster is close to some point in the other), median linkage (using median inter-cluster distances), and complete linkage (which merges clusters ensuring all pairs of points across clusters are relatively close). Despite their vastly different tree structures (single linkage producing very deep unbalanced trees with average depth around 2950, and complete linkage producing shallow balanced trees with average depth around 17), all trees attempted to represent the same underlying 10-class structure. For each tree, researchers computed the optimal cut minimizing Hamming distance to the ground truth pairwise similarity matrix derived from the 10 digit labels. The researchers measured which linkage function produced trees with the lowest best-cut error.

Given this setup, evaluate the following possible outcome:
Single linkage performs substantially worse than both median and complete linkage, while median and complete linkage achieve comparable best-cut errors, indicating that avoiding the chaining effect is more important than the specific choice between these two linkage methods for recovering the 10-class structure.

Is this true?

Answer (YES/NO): NO